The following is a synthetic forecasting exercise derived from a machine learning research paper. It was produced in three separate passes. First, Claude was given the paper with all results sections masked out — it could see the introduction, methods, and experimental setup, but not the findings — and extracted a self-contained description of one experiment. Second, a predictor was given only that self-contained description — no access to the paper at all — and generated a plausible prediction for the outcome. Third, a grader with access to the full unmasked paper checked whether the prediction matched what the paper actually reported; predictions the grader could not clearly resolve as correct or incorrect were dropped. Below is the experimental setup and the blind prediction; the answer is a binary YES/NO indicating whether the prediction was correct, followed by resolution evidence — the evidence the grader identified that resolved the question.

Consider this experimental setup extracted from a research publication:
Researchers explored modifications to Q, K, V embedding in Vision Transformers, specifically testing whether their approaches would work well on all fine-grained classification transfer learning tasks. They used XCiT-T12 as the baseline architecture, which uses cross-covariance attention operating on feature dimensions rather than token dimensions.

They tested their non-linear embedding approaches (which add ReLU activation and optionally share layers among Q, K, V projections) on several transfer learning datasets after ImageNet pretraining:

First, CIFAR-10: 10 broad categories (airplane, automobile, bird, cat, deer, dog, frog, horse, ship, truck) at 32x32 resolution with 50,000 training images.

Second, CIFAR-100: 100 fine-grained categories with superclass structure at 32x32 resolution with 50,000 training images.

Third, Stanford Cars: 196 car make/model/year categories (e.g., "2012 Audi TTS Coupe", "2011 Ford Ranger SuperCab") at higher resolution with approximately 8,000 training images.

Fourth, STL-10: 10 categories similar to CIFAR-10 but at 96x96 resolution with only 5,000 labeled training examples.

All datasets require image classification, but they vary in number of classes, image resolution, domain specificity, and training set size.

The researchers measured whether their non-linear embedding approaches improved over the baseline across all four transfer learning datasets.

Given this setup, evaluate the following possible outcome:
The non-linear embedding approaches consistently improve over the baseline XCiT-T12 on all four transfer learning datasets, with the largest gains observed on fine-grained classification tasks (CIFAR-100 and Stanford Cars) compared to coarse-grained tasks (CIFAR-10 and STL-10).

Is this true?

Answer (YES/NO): NO